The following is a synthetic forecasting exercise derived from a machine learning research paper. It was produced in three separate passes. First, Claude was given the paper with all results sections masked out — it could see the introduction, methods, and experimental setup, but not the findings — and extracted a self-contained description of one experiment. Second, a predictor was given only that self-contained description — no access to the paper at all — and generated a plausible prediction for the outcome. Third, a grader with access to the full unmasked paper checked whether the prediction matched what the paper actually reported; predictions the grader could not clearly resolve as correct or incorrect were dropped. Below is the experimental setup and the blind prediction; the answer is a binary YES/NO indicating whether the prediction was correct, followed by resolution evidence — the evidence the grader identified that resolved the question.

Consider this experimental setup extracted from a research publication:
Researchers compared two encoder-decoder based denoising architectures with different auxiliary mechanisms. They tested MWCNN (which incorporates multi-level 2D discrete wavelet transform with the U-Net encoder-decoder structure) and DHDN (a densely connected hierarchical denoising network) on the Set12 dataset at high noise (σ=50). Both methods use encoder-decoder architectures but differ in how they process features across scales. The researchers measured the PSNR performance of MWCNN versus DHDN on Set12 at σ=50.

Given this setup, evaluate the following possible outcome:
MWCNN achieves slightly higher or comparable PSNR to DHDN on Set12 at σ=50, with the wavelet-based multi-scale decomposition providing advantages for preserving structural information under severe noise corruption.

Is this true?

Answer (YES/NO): YES